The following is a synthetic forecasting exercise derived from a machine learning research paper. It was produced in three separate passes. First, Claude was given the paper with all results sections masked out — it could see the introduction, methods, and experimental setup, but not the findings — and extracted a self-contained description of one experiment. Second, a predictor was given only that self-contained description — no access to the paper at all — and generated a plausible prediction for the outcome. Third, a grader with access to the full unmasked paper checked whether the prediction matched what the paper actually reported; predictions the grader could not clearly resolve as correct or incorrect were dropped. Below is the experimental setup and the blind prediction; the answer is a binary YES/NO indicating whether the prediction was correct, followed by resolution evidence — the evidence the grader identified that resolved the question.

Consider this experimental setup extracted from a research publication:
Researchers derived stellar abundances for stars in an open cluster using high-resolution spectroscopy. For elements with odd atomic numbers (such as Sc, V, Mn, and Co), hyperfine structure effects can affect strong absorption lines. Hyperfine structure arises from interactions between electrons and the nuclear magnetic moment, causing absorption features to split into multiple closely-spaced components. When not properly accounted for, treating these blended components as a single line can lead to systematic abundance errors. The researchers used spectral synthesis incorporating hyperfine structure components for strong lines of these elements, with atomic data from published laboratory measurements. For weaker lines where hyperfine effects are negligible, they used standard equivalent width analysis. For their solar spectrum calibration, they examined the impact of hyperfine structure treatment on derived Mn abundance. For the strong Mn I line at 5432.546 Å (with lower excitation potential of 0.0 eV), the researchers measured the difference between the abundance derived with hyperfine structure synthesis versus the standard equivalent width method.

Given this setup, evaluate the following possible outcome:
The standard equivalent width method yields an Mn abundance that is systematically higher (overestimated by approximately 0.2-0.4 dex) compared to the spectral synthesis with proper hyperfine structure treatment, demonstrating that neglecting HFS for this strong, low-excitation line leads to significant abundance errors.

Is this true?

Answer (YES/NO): NO